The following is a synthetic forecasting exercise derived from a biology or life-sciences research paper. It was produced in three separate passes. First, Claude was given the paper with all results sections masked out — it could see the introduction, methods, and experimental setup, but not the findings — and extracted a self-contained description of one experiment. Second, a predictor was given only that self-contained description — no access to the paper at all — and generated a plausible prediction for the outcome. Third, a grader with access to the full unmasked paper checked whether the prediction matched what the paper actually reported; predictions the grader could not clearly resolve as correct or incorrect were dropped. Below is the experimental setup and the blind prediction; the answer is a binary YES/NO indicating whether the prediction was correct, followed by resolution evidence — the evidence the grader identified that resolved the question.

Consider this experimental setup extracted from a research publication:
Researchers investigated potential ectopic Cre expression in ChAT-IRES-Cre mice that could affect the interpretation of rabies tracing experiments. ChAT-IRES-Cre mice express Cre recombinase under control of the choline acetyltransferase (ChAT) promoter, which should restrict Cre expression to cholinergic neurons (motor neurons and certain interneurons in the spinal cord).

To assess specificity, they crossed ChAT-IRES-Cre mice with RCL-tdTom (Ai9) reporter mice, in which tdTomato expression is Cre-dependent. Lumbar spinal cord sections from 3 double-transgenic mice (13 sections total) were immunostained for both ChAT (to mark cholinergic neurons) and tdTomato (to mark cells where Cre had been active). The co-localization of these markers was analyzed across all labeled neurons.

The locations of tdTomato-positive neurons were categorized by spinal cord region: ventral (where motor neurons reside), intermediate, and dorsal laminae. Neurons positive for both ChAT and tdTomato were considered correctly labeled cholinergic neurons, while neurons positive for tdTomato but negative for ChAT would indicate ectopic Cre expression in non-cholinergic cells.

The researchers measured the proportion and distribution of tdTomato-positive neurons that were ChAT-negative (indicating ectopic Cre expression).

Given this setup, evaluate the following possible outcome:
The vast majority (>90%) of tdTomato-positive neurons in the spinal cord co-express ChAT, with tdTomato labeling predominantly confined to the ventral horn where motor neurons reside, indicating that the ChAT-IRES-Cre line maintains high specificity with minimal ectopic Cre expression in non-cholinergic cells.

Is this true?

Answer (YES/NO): NO